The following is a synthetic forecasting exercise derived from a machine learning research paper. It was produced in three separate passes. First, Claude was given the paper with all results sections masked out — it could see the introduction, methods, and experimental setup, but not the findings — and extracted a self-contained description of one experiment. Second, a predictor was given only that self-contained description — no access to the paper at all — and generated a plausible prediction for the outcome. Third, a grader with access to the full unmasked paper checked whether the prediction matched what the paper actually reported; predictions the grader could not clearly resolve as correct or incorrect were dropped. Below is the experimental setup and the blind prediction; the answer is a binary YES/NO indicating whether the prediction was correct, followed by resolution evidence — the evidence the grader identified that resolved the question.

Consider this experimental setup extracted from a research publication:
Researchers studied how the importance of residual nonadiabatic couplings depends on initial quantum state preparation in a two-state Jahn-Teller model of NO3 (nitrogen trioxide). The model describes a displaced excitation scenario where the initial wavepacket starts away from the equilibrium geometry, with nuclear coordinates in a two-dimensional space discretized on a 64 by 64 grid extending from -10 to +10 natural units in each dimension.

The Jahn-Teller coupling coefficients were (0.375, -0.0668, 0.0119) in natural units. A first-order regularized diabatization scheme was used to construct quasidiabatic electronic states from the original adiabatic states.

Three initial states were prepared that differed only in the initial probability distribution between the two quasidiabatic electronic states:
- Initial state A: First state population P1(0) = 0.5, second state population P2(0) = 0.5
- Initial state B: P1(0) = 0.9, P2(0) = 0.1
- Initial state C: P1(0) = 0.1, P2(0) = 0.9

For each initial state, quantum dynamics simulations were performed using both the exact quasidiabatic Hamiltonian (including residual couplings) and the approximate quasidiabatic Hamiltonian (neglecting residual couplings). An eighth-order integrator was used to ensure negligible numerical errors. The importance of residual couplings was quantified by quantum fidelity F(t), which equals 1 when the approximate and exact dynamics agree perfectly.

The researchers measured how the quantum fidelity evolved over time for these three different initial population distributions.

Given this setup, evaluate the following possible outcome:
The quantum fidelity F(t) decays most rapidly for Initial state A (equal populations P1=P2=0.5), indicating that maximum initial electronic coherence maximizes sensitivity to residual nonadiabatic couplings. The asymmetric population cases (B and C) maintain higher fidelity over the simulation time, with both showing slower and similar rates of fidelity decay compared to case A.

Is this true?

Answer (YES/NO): NO